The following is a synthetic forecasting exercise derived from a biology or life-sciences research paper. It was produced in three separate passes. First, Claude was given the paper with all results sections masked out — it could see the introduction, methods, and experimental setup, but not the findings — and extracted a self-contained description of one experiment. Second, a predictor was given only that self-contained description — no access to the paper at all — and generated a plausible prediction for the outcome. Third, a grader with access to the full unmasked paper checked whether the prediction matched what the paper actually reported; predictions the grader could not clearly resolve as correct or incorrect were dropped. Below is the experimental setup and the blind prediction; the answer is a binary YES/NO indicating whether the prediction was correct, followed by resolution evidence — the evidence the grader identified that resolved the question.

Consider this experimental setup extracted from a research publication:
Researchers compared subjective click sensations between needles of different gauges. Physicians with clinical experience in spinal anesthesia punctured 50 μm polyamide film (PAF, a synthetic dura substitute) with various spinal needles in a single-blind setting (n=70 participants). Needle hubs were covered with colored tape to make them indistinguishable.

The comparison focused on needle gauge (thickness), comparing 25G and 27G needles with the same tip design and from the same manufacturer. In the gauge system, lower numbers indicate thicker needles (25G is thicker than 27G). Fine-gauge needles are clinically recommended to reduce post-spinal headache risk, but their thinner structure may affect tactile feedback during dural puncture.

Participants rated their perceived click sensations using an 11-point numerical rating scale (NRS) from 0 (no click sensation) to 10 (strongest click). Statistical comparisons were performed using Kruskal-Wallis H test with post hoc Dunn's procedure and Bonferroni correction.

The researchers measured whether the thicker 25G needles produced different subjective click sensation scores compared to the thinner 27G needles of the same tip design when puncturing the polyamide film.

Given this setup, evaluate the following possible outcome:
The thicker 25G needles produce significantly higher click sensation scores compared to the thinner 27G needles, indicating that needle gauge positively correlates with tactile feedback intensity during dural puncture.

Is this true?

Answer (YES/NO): NO